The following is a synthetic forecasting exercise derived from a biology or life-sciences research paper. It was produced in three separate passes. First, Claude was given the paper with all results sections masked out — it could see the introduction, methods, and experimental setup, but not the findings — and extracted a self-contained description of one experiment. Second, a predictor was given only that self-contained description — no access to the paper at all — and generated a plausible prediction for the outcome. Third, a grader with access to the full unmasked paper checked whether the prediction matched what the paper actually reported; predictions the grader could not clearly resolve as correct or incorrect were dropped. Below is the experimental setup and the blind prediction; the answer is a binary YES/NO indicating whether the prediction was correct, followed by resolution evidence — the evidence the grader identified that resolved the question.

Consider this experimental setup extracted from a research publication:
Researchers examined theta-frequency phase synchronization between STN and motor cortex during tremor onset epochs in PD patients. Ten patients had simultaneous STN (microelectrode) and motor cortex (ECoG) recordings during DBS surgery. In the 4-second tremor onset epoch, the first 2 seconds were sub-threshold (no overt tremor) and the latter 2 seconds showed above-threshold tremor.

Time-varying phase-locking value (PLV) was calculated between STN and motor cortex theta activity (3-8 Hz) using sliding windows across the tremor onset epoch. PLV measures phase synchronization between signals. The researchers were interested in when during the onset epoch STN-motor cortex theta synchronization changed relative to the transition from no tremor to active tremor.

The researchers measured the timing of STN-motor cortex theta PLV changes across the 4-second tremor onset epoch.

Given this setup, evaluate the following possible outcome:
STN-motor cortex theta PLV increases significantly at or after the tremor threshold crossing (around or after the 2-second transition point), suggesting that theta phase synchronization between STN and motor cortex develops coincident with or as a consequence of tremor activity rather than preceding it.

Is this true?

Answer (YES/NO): YES